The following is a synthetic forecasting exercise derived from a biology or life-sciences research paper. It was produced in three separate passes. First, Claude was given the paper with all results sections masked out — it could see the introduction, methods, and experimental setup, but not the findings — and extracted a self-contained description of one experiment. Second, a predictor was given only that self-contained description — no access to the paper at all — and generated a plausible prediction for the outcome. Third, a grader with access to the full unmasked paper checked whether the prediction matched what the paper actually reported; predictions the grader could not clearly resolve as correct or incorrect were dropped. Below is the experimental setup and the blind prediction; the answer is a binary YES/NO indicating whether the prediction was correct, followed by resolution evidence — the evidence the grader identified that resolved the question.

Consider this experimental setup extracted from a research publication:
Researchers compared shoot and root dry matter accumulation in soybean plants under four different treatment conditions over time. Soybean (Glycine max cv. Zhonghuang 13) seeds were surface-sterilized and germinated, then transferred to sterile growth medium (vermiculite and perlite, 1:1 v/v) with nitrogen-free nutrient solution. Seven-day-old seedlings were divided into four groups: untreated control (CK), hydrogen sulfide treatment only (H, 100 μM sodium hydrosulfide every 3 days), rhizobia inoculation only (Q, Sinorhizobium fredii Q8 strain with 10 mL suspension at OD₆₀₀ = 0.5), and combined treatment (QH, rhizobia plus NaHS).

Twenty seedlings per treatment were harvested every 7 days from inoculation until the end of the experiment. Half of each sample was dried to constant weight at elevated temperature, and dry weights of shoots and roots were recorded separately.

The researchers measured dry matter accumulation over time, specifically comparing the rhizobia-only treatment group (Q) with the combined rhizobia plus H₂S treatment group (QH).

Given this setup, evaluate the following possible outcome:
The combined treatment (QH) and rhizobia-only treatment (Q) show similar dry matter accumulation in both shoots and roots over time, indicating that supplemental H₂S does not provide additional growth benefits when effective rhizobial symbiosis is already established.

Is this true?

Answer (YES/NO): NO